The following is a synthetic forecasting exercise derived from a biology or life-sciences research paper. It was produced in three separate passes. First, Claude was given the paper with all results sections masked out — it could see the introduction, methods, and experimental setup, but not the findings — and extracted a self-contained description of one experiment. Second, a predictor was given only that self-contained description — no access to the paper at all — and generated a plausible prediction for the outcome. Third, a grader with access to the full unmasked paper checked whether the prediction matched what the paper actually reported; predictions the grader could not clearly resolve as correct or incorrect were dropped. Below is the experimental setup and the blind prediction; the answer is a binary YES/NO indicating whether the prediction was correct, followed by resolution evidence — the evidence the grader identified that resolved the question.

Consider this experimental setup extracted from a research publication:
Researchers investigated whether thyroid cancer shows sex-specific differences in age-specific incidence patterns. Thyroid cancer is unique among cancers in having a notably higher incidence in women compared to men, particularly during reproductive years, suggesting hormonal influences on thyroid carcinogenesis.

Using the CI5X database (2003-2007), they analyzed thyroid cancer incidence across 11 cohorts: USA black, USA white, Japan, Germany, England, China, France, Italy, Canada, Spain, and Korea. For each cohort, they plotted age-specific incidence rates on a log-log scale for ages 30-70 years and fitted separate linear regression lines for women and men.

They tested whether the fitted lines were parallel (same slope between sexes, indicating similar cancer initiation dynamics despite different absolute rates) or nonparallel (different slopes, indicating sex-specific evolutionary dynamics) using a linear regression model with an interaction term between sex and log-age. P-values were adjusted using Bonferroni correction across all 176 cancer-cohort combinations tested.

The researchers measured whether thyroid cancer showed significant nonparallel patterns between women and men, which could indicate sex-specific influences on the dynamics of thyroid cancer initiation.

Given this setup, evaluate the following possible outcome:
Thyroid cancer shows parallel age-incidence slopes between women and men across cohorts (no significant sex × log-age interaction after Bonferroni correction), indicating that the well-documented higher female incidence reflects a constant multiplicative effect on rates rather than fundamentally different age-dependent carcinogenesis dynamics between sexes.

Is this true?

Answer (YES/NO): NO